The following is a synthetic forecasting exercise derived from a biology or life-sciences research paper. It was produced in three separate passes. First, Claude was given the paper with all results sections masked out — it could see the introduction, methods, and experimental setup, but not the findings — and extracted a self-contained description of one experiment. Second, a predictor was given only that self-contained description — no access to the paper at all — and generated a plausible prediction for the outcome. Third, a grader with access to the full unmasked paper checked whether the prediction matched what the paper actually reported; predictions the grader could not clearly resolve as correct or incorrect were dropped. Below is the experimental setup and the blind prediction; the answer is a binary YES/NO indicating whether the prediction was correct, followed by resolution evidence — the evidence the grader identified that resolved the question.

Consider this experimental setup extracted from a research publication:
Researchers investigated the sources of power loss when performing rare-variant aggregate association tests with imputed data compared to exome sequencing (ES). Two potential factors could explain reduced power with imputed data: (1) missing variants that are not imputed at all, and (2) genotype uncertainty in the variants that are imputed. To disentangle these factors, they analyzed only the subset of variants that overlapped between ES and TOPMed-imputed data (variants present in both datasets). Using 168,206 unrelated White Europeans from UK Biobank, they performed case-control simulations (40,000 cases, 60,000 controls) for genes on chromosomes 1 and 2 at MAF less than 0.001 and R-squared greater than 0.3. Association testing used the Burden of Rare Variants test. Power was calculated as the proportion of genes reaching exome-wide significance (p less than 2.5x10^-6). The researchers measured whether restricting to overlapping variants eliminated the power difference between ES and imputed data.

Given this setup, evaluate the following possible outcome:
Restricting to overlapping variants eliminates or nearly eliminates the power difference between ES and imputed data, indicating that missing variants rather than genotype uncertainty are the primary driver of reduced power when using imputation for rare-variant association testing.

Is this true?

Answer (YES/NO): NO